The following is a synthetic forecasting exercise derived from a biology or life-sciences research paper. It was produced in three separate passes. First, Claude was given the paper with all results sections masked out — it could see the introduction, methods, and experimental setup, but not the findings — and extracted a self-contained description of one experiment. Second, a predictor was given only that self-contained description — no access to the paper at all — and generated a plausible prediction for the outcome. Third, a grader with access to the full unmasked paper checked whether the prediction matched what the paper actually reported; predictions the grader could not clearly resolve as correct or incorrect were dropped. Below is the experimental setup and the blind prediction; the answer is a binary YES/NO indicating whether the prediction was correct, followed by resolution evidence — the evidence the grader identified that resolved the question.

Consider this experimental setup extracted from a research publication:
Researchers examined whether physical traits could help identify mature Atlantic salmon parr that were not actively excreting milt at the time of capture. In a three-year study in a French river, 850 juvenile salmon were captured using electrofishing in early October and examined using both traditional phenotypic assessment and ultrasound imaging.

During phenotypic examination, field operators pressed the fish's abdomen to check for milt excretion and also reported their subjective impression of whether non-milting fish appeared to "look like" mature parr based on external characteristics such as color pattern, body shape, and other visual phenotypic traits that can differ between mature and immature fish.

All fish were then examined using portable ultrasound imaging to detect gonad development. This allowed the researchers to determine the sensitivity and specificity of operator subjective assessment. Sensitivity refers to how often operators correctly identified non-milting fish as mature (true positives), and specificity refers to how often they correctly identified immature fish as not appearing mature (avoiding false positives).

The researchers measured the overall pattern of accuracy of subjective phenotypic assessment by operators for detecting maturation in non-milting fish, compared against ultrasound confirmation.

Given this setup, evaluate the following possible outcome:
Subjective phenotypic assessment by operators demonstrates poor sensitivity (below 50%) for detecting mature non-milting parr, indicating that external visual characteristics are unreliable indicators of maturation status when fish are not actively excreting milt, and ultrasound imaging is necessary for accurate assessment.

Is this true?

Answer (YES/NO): NO